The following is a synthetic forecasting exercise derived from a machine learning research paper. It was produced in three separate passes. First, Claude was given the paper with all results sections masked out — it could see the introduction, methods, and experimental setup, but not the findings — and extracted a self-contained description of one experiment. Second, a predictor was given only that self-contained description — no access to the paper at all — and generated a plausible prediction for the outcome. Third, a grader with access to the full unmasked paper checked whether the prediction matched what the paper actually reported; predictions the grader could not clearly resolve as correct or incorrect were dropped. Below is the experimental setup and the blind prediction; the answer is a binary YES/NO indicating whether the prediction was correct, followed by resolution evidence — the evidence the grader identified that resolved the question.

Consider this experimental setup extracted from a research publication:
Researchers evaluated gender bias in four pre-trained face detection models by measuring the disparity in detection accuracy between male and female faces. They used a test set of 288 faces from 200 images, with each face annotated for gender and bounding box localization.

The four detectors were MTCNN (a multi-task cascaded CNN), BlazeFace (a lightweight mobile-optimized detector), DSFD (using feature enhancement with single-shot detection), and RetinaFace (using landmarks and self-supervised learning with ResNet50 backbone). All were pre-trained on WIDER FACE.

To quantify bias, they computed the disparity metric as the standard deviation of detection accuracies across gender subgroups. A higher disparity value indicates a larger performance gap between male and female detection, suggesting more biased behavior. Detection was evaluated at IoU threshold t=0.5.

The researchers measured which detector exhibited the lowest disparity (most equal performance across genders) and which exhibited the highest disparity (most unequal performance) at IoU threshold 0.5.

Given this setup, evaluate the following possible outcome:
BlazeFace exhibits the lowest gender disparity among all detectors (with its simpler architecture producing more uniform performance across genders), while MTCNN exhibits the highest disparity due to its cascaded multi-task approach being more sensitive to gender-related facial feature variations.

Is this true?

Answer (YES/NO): NO